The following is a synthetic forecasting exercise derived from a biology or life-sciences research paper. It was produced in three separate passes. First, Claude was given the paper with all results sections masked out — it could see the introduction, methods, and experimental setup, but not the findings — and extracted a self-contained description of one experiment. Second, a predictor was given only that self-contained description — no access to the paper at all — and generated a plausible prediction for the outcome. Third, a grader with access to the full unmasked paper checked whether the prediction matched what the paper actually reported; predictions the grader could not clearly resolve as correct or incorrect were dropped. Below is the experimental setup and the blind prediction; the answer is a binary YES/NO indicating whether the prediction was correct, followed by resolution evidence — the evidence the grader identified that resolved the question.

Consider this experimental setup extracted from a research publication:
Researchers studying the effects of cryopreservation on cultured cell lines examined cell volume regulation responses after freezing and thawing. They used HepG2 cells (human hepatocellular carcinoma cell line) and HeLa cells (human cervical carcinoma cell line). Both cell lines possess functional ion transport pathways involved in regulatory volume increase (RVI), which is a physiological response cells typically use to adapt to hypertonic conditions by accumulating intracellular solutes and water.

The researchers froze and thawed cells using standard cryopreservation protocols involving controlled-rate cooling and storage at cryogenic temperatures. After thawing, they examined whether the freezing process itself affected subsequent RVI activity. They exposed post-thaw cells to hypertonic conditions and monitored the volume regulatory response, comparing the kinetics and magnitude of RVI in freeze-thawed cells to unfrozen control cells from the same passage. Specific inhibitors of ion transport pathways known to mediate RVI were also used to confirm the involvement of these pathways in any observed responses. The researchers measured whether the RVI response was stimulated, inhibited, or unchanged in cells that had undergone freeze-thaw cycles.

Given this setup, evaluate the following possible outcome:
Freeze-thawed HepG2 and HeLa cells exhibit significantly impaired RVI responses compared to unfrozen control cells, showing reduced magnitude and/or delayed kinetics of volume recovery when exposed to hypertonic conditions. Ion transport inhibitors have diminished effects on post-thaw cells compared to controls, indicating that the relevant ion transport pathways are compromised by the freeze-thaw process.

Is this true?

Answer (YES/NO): NO